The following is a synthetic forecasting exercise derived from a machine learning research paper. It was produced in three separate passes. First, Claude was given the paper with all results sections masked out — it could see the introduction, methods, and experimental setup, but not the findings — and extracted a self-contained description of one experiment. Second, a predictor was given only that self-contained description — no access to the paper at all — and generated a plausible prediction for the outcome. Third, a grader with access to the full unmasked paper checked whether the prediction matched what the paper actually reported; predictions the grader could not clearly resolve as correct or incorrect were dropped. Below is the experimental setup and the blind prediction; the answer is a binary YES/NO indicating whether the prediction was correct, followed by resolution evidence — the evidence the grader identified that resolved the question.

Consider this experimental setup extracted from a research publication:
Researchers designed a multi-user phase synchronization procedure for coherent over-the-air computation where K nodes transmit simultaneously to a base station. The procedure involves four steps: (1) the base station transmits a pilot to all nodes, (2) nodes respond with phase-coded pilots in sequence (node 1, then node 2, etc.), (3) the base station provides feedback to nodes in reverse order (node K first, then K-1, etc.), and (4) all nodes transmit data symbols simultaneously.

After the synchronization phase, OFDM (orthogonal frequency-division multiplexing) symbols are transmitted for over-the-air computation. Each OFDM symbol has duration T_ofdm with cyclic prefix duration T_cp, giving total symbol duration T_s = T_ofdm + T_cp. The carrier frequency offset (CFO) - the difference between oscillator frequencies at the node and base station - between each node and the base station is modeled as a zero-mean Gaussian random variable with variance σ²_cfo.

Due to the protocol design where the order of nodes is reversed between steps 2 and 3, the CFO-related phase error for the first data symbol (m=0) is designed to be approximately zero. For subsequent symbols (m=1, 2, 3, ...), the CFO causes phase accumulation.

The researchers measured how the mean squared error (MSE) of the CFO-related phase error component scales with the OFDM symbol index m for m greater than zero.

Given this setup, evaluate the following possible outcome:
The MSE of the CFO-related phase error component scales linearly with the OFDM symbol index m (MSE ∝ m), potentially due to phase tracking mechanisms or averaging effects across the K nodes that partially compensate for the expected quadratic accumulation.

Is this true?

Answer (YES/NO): NO